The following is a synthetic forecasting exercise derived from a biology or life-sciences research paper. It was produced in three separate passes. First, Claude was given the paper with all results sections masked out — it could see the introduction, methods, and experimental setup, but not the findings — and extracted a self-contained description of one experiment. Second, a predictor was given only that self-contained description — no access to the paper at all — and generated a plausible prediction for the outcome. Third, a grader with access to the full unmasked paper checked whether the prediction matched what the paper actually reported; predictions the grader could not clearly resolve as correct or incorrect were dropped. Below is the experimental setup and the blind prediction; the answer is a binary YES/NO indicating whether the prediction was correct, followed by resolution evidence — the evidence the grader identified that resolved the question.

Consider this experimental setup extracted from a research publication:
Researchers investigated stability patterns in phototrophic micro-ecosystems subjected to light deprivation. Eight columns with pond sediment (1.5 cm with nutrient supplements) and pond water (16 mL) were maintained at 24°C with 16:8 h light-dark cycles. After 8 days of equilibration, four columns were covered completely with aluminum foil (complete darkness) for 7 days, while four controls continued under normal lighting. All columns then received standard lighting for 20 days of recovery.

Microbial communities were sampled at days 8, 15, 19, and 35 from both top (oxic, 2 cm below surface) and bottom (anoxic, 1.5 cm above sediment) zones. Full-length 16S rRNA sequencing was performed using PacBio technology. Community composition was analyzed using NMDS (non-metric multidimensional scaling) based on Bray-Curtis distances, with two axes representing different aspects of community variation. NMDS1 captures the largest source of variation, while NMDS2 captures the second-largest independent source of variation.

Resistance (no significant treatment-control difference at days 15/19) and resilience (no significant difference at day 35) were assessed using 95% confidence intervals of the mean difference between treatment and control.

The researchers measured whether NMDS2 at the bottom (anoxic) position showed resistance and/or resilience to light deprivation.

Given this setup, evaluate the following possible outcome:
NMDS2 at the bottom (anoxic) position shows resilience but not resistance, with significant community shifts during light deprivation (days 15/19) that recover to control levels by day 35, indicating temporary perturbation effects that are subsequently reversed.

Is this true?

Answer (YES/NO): NO